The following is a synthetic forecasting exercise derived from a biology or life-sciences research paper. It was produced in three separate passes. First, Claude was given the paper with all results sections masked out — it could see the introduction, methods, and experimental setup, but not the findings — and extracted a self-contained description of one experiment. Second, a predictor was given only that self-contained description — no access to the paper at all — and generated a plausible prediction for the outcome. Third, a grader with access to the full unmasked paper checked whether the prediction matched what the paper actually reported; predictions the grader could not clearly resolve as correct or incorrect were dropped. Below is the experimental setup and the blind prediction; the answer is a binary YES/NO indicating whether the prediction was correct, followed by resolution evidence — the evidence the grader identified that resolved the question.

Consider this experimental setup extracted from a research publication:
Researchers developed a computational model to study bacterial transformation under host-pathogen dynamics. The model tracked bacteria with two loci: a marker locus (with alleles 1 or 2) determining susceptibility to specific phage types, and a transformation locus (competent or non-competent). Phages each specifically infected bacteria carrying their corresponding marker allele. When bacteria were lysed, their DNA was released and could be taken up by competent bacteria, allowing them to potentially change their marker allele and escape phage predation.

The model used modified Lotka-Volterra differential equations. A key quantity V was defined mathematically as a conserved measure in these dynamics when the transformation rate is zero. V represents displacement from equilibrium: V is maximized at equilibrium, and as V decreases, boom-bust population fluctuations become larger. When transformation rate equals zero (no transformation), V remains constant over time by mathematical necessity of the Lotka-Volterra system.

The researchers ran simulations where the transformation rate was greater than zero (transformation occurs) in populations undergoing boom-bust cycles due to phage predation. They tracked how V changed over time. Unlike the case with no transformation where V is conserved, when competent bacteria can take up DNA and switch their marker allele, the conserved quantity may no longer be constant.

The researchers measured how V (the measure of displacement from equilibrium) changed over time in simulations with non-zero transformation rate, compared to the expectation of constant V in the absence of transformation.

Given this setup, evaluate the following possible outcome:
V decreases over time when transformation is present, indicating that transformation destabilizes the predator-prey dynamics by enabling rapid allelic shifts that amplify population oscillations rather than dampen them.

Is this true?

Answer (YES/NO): NO